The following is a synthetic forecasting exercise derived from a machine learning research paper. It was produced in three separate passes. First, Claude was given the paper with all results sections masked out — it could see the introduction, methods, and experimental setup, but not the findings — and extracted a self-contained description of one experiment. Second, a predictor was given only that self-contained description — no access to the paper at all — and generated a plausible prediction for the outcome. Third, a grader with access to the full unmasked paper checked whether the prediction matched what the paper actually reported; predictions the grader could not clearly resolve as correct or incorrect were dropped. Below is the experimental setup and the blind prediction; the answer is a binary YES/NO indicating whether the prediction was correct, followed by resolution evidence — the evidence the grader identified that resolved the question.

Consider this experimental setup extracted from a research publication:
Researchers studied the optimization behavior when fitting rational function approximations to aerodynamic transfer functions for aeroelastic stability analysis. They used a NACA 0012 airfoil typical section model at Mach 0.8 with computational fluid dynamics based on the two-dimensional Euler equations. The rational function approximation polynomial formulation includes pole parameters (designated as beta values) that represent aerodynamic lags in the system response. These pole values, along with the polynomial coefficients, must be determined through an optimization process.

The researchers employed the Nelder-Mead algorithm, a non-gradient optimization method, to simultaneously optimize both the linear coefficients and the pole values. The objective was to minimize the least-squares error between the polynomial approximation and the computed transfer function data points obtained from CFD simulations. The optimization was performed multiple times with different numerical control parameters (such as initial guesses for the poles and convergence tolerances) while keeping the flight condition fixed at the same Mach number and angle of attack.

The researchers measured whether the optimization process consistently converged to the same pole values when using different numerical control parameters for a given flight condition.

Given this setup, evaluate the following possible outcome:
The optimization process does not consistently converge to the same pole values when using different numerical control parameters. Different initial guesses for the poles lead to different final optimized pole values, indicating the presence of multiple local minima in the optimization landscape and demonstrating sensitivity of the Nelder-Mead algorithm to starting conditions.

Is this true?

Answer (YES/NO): YES